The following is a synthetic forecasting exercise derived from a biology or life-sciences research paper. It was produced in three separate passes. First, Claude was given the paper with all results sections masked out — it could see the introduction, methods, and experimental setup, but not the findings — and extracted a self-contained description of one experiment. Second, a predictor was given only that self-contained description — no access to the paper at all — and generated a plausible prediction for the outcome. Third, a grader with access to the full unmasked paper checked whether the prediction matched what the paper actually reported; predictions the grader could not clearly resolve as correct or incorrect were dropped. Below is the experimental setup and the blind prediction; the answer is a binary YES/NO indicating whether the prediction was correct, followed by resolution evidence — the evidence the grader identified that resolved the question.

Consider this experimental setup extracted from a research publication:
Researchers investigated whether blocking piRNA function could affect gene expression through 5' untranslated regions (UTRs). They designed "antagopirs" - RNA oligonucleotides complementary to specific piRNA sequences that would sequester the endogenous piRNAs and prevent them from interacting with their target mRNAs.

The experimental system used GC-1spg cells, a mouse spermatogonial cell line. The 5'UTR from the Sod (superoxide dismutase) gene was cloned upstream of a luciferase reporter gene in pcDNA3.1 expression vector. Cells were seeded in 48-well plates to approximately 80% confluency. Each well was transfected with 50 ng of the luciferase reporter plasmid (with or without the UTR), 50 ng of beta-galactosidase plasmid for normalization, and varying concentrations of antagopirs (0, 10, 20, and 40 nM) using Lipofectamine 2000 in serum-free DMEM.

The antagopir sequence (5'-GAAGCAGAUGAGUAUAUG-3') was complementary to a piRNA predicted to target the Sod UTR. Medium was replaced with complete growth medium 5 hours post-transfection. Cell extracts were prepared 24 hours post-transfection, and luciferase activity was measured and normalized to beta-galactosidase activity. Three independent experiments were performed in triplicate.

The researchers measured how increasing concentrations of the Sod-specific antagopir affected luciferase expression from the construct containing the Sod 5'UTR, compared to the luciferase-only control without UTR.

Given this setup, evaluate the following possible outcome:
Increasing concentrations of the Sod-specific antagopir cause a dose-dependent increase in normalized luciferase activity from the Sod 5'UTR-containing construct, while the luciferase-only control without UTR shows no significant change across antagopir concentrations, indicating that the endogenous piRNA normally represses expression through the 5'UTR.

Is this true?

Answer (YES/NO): NO